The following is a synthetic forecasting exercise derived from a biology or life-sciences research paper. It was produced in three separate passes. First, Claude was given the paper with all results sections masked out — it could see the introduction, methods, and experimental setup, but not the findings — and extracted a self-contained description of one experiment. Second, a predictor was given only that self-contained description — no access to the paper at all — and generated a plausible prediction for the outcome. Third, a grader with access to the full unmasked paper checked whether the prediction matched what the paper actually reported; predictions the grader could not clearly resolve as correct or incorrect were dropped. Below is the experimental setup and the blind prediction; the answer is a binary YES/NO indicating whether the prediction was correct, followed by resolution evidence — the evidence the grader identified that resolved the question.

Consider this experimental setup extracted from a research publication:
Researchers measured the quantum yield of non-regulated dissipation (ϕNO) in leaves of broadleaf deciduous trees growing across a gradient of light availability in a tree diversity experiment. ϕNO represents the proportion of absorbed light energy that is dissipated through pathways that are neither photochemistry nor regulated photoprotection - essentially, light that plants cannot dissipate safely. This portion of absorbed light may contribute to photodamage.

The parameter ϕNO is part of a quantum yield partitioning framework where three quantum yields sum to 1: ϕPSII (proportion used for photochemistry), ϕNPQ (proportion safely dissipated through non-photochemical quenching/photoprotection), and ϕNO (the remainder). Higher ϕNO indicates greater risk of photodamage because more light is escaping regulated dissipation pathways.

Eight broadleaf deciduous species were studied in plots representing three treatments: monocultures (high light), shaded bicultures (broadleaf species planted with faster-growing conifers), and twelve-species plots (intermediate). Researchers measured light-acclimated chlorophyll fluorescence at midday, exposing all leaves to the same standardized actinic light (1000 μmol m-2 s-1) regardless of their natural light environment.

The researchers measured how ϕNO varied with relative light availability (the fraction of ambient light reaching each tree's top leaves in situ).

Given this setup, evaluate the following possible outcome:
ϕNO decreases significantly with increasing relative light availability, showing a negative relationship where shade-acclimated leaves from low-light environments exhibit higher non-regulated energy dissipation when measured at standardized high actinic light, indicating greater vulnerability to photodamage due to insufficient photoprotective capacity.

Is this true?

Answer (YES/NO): NO